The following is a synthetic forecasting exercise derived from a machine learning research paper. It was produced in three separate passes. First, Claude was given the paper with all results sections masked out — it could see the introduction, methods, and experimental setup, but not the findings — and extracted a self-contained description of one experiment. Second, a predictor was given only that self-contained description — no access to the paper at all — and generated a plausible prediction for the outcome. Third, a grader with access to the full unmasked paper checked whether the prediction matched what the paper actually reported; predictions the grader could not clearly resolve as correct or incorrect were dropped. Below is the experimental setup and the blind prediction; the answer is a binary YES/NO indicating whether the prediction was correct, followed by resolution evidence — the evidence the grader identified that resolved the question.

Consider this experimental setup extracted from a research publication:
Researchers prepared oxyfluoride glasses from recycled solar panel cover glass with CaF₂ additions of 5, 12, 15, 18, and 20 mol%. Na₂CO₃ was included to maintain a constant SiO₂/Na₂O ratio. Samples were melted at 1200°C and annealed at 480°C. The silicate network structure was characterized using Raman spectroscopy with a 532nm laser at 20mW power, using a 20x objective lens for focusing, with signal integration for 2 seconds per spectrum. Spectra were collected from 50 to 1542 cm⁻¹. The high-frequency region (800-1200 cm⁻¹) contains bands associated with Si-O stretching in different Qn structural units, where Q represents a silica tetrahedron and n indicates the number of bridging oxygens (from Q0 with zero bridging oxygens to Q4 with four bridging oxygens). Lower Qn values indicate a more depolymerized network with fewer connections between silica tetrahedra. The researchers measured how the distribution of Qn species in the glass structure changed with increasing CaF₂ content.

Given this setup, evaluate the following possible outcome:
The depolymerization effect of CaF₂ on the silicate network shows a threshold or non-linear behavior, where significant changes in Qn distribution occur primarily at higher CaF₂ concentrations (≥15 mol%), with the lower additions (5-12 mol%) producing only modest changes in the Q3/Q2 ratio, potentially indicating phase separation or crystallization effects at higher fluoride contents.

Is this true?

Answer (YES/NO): NO